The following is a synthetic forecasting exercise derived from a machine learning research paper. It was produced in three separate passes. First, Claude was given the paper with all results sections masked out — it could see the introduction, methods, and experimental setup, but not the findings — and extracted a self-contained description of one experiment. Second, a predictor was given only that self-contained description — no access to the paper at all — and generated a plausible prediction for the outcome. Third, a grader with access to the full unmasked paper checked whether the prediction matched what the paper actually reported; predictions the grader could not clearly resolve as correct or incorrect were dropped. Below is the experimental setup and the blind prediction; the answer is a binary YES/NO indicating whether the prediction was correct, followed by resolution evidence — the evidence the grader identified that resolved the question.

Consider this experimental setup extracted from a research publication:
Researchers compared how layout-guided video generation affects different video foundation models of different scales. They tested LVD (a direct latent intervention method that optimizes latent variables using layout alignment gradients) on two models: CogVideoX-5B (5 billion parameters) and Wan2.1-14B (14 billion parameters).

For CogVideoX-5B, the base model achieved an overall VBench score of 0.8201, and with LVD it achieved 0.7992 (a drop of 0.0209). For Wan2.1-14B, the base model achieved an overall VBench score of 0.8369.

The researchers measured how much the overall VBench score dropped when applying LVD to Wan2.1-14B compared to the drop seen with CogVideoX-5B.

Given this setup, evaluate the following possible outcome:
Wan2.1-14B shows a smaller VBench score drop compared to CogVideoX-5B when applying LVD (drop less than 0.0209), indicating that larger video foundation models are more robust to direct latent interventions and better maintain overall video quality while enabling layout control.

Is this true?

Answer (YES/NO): NO